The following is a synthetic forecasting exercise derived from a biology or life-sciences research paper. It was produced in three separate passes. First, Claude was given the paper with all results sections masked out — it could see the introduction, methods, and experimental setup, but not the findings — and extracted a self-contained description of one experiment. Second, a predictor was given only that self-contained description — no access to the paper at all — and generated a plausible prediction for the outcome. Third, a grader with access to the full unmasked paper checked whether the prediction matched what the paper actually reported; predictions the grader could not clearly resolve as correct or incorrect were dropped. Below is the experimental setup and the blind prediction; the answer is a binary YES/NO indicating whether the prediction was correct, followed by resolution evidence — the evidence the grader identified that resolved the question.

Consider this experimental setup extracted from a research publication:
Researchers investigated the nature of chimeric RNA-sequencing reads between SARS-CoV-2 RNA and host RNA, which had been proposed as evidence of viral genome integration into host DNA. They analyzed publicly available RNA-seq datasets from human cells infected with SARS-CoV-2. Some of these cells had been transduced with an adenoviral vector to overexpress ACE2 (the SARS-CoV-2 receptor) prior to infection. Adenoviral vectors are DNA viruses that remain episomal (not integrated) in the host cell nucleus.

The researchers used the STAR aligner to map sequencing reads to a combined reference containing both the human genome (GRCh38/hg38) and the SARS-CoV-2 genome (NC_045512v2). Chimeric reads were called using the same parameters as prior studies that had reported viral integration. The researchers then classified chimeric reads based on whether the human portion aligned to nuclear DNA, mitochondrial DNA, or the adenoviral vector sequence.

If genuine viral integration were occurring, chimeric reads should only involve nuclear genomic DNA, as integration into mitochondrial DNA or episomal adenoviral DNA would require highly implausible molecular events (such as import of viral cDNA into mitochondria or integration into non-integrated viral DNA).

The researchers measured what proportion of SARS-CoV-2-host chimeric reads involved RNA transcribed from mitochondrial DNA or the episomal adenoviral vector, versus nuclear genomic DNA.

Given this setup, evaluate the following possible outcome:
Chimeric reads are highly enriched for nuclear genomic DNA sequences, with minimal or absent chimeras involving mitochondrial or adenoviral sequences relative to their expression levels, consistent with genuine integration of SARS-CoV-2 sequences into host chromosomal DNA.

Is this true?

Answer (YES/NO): NO